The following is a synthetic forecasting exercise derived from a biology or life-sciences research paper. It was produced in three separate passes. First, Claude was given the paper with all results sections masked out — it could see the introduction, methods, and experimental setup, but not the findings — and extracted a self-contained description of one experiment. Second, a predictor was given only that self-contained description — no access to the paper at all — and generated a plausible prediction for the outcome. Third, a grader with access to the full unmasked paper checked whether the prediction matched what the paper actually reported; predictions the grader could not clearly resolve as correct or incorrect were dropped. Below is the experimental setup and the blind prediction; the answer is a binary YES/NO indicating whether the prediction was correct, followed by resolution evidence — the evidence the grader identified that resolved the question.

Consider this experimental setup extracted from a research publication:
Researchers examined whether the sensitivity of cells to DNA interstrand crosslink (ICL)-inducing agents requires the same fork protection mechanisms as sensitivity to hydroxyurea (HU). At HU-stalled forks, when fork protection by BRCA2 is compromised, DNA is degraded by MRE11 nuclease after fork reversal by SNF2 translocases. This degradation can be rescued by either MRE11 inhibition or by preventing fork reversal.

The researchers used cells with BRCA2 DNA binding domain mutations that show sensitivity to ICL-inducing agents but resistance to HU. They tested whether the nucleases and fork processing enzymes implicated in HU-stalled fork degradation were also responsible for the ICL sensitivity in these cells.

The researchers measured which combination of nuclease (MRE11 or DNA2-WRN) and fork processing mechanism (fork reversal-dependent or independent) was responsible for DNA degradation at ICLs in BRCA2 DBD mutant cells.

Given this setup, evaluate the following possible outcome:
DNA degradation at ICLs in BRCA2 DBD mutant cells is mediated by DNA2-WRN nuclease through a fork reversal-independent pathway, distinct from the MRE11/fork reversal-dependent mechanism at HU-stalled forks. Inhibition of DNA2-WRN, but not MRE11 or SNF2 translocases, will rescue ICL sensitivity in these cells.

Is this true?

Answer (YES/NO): YES